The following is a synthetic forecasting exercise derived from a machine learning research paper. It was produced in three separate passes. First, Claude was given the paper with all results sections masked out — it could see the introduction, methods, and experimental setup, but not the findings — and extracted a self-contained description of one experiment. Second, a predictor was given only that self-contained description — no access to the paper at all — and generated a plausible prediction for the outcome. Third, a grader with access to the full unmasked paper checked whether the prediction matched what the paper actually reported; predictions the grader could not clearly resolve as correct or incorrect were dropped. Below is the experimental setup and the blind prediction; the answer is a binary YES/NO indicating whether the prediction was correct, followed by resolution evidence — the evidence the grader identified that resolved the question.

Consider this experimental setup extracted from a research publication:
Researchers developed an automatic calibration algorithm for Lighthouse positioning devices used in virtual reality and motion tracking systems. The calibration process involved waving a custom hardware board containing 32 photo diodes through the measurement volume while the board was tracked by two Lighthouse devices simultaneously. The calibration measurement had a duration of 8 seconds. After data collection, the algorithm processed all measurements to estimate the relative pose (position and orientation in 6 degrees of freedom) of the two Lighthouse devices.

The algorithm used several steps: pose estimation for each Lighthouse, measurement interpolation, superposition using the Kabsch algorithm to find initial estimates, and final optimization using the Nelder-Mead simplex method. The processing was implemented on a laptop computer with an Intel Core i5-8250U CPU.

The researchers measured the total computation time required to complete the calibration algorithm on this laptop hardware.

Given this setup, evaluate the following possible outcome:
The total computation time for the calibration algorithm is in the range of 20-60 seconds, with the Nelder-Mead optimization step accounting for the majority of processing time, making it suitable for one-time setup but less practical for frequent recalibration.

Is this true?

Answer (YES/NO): NO